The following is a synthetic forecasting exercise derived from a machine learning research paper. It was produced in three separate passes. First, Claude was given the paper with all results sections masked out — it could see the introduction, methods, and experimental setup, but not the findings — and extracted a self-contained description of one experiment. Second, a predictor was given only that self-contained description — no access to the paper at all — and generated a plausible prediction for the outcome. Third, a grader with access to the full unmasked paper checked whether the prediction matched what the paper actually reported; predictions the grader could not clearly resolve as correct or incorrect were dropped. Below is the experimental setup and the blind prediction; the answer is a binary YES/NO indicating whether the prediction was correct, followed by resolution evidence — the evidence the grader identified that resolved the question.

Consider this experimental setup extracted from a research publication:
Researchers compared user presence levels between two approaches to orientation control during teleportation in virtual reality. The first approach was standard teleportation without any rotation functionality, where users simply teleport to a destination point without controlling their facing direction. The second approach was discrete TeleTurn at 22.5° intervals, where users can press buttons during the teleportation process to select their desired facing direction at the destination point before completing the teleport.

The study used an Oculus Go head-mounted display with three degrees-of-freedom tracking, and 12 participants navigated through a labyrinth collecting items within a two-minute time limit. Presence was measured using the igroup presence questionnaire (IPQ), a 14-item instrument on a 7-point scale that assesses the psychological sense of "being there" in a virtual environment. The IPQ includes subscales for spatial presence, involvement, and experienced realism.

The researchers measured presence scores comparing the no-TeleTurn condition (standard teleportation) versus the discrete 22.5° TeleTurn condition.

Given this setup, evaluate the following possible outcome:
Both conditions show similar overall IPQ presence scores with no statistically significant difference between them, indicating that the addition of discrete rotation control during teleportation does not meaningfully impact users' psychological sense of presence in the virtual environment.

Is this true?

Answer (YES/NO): NO